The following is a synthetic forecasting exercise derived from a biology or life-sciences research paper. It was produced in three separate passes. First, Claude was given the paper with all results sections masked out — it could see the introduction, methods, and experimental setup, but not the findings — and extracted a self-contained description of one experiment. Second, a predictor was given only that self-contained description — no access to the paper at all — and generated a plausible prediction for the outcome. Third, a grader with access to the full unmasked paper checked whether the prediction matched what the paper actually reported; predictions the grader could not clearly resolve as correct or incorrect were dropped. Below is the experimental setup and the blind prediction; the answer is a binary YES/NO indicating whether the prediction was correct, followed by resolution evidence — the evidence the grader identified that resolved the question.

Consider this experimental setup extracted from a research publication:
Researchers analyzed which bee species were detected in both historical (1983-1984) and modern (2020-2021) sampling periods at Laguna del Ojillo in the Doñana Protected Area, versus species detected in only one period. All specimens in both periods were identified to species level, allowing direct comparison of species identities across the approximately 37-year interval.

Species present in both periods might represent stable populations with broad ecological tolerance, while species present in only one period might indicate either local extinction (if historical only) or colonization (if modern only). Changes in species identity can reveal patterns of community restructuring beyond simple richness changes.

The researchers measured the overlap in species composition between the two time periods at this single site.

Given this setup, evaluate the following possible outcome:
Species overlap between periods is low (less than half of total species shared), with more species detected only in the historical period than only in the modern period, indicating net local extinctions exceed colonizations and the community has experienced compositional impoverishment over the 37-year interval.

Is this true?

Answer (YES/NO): NO